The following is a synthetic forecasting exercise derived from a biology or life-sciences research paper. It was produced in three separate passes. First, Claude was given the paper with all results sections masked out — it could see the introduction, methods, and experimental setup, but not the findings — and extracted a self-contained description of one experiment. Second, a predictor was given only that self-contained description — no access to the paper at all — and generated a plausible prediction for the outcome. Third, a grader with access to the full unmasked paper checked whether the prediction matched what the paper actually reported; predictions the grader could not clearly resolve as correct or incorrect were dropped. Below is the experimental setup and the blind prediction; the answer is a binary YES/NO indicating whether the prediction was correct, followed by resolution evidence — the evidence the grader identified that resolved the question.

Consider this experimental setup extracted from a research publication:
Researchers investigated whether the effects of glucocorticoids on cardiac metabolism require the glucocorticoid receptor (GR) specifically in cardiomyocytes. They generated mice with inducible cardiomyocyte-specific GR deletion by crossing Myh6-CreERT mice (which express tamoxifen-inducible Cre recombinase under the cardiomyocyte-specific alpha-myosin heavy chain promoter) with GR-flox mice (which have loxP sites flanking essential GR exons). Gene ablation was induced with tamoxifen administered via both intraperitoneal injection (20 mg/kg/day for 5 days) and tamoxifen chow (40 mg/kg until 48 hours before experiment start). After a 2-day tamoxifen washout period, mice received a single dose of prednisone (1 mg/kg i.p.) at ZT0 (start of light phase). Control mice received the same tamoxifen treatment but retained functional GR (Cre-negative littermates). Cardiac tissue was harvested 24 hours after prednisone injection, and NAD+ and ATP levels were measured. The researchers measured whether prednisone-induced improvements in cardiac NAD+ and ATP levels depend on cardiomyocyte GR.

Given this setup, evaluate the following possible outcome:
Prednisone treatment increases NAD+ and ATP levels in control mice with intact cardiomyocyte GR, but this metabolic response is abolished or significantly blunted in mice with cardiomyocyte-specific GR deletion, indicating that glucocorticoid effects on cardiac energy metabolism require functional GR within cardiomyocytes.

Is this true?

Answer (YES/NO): YES